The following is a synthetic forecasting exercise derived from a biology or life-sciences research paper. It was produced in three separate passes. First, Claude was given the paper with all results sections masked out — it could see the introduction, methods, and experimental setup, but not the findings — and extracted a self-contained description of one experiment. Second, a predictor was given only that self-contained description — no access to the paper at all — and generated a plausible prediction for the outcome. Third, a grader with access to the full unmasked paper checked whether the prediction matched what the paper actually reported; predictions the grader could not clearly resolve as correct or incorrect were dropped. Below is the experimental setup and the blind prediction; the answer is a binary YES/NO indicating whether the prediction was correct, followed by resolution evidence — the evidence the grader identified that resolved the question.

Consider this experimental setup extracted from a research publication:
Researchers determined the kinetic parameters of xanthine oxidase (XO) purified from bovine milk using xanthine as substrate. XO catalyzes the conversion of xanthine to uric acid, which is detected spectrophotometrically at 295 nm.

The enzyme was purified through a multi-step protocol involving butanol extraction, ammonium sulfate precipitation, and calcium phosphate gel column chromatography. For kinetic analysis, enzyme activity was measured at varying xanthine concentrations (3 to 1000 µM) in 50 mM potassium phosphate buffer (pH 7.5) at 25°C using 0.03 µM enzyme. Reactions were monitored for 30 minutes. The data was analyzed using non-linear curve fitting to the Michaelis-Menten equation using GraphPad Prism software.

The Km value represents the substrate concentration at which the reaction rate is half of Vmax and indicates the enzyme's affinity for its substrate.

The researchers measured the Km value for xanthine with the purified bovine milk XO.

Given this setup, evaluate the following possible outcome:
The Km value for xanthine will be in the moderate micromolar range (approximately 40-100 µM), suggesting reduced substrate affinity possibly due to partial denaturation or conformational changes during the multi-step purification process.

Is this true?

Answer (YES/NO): YES